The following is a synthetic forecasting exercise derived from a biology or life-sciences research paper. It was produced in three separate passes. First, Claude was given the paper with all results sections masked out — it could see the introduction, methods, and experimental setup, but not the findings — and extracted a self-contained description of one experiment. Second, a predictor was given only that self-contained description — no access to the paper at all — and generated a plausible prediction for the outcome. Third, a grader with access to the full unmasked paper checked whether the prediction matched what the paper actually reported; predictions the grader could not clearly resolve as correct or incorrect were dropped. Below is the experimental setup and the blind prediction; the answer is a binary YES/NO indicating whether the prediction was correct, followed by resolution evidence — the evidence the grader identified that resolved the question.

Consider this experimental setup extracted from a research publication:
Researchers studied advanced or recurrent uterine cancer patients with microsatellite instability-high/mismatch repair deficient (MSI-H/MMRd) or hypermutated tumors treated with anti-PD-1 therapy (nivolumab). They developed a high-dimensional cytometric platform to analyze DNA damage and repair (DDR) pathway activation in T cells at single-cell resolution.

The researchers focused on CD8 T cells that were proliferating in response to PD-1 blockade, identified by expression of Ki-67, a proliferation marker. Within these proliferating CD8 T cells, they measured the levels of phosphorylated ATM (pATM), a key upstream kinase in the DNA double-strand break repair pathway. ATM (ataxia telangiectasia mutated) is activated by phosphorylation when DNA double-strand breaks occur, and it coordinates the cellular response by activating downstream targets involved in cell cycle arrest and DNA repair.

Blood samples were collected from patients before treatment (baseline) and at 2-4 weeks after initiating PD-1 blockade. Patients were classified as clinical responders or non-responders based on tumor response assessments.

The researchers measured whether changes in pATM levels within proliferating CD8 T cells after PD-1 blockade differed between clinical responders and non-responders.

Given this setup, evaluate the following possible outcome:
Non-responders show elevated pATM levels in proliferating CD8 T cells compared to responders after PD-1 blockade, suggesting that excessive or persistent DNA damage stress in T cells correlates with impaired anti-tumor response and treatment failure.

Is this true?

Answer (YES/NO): NO